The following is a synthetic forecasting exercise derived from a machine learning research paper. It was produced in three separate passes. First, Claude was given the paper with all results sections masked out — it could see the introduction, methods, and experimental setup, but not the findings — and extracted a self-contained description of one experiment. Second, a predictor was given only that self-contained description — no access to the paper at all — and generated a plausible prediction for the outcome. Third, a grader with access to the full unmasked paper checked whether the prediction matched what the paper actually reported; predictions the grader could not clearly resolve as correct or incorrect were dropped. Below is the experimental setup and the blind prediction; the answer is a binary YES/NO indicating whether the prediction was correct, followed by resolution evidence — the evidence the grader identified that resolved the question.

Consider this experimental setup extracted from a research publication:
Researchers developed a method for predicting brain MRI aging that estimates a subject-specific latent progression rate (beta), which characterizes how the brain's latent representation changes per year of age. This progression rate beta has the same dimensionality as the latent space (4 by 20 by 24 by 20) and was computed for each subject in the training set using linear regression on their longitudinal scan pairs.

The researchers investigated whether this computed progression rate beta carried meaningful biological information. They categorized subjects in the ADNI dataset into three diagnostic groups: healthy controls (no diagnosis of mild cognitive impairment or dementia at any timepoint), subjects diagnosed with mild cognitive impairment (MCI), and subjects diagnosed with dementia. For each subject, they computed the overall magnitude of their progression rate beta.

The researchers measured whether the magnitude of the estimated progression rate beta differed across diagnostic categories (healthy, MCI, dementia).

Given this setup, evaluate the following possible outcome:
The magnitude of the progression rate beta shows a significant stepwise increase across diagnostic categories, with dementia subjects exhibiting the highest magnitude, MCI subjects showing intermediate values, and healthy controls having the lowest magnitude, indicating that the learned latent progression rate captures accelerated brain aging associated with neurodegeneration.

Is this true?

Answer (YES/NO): YES